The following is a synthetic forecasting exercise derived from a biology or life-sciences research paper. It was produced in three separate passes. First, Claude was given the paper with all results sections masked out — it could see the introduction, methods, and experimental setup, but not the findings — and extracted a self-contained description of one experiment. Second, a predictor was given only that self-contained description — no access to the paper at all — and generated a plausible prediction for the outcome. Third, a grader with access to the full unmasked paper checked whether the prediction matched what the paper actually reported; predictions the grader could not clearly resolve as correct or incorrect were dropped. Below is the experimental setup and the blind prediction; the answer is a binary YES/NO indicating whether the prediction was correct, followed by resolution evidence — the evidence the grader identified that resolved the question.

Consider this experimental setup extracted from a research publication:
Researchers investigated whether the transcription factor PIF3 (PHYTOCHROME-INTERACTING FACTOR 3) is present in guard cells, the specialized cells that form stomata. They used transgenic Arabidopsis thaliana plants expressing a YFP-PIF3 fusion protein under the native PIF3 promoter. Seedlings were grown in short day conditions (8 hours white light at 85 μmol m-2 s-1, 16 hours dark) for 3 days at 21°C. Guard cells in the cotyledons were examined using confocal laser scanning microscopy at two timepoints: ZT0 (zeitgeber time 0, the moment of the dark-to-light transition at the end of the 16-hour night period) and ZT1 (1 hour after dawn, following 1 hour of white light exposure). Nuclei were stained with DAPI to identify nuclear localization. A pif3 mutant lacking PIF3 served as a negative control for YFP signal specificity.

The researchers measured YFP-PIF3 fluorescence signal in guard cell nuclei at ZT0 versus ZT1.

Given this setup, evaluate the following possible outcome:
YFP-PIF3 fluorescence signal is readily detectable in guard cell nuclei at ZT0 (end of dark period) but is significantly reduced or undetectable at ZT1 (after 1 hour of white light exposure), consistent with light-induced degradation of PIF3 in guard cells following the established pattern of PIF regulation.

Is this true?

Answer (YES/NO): YES